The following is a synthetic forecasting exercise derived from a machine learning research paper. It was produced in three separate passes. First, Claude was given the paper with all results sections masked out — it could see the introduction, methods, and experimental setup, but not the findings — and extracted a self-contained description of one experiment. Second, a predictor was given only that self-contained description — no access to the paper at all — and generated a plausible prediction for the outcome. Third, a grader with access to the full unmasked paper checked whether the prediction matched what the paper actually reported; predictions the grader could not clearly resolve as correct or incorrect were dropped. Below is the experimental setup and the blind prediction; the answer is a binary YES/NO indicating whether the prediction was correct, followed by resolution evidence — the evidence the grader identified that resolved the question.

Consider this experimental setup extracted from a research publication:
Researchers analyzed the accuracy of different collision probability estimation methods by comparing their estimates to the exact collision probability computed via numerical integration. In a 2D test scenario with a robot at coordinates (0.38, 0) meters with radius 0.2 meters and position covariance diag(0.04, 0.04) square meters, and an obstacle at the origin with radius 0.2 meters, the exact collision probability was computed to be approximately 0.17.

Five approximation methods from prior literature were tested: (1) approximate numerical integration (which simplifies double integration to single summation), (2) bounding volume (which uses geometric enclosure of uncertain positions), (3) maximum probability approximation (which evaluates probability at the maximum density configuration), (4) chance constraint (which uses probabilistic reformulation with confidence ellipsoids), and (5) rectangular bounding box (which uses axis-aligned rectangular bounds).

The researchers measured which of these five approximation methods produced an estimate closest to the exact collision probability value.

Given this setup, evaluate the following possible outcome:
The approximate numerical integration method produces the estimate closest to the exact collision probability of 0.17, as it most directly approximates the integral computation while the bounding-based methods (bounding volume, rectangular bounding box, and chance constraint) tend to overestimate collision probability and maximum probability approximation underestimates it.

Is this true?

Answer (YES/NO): NO